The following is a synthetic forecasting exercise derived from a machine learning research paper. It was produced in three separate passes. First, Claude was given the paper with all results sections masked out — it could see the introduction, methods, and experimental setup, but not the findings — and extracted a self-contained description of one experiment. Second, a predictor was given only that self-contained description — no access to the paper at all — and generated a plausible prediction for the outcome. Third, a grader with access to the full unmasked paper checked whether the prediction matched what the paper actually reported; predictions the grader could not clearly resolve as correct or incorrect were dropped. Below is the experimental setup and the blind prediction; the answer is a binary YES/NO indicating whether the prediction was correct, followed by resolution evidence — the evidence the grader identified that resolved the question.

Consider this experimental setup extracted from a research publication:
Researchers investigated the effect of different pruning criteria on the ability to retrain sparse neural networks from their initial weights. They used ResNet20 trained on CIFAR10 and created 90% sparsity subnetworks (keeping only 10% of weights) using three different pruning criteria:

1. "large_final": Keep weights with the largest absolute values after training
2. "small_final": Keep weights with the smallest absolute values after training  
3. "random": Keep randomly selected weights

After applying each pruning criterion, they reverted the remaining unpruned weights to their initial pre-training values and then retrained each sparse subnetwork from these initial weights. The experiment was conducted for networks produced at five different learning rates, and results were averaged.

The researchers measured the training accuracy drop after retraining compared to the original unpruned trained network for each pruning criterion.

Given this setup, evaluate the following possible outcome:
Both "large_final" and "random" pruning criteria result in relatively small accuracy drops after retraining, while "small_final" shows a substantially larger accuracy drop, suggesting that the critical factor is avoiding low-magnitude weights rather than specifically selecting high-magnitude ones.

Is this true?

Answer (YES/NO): NO